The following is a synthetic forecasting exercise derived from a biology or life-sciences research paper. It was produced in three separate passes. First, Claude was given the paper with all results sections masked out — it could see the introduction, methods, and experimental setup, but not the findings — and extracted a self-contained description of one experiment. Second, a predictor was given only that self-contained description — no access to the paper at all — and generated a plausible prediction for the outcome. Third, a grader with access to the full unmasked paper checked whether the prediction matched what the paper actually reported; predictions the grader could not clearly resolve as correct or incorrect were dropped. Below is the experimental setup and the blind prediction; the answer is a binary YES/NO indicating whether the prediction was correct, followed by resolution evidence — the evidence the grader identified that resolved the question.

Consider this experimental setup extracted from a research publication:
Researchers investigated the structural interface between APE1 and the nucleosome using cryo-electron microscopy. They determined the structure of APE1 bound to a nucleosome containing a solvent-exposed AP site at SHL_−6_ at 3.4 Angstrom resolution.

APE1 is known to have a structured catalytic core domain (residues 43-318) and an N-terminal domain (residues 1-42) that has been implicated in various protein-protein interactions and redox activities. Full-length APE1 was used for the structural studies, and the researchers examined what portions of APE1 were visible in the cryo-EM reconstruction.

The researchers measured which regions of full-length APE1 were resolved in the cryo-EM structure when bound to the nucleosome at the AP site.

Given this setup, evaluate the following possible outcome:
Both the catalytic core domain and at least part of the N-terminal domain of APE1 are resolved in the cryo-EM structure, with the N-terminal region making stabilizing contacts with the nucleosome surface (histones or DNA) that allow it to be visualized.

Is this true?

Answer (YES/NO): NO